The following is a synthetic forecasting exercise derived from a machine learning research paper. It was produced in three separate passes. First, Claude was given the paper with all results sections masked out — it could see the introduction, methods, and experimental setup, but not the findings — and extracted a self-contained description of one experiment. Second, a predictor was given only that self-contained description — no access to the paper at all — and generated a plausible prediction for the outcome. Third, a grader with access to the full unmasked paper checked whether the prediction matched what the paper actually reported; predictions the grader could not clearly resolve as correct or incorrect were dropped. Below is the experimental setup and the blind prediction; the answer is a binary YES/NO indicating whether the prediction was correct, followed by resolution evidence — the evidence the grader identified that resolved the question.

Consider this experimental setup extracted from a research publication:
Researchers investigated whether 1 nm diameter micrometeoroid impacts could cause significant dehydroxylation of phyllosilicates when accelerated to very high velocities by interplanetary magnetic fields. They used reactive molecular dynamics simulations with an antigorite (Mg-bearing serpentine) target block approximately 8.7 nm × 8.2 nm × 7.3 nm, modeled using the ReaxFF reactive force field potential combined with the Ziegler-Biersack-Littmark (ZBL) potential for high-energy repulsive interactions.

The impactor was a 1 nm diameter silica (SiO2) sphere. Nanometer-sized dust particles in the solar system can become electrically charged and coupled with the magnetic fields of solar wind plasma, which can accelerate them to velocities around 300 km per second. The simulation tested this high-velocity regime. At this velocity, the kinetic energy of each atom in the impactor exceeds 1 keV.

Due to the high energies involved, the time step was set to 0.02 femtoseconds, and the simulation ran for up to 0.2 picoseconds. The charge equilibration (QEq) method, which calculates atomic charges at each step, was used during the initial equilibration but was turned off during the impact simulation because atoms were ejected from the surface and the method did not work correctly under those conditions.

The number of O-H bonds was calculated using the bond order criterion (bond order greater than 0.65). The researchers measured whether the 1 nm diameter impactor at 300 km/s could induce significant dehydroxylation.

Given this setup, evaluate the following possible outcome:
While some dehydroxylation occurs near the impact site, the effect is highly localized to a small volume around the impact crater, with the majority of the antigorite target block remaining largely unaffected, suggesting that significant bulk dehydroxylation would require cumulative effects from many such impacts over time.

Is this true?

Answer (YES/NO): NO